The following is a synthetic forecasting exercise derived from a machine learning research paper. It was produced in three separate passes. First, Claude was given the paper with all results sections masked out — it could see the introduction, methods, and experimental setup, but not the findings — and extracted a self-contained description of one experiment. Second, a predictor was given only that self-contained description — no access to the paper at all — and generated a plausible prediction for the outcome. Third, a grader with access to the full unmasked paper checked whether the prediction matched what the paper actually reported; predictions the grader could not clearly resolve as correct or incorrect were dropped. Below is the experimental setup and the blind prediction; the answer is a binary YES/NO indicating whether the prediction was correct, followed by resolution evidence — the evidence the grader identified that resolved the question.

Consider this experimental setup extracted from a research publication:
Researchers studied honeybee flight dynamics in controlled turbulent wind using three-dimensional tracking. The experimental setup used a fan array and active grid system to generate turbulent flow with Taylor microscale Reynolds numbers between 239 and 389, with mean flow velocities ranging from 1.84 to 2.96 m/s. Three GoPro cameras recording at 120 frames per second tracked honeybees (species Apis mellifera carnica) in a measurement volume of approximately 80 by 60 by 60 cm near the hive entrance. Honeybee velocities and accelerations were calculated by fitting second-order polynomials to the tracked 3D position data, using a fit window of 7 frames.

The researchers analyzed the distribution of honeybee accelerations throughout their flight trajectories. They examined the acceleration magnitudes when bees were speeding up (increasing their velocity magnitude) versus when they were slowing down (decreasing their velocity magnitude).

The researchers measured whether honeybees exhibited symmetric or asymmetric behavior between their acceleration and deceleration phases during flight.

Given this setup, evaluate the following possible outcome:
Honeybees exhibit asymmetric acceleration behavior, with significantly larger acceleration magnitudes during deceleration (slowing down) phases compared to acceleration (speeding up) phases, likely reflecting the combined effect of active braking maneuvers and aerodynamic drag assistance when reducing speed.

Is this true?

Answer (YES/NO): YES